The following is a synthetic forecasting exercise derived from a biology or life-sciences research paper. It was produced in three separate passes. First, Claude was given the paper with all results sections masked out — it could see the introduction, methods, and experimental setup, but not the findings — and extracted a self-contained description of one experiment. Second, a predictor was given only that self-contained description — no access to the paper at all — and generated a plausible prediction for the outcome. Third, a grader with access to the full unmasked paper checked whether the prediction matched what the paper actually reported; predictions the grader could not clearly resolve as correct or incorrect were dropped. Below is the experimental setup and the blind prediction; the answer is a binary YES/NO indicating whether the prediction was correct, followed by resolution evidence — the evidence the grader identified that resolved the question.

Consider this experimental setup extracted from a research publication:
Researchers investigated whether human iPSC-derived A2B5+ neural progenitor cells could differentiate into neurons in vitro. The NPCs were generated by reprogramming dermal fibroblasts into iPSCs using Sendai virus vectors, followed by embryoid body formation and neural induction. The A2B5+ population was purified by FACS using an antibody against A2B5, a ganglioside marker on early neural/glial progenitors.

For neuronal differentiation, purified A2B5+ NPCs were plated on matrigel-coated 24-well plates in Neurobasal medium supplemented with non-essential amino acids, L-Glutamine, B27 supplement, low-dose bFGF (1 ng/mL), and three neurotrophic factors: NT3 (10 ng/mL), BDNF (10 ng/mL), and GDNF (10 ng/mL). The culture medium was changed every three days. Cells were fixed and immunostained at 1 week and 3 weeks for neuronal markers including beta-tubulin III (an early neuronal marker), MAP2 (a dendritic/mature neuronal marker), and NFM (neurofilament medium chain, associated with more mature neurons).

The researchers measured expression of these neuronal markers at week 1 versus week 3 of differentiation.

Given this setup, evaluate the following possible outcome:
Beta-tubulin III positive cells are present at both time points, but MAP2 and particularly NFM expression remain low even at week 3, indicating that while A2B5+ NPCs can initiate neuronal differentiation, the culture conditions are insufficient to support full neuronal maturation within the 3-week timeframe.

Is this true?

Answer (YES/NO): NO